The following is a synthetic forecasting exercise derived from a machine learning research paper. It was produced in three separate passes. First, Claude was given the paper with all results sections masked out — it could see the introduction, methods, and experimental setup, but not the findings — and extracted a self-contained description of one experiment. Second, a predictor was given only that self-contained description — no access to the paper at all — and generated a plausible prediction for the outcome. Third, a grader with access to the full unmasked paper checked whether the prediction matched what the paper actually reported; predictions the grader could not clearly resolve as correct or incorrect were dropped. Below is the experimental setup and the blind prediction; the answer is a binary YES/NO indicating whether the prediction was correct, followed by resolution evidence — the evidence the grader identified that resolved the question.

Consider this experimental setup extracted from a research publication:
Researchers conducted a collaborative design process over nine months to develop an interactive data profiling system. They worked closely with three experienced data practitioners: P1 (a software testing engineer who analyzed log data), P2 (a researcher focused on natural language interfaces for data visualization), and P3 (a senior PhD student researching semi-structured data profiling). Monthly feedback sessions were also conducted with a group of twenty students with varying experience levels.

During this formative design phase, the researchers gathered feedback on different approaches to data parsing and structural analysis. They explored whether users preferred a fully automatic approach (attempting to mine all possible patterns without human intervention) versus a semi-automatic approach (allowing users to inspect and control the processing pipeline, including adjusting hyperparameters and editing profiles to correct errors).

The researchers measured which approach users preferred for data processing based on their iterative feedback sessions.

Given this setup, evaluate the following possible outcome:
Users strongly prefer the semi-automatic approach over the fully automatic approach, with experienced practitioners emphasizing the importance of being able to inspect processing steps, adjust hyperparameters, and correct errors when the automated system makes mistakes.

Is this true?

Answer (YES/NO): YES